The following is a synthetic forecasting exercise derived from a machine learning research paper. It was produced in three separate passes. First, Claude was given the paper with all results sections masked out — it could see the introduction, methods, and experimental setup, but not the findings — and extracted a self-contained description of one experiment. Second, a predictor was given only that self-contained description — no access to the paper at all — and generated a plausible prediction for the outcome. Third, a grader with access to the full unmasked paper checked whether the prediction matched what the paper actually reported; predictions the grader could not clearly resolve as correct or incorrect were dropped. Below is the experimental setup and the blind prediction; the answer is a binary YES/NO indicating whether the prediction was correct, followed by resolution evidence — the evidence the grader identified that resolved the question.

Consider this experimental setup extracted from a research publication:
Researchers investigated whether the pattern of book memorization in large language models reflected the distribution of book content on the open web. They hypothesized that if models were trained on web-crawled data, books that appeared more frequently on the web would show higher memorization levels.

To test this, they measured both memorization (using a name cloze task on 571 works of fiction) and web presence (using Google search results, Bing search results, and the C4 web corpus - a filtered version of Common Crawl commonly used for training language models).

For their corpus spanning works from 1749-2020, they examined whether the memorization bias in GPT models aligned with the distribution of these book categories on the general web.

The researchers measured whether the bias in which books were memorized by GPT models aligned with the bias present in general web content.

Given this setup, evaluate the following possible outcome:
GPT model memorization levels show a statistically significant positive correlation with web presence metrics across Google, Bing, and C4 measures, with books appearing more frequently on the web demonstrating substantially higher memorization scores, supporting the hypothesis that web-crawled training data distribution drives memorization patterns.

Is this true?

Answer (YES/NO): YES